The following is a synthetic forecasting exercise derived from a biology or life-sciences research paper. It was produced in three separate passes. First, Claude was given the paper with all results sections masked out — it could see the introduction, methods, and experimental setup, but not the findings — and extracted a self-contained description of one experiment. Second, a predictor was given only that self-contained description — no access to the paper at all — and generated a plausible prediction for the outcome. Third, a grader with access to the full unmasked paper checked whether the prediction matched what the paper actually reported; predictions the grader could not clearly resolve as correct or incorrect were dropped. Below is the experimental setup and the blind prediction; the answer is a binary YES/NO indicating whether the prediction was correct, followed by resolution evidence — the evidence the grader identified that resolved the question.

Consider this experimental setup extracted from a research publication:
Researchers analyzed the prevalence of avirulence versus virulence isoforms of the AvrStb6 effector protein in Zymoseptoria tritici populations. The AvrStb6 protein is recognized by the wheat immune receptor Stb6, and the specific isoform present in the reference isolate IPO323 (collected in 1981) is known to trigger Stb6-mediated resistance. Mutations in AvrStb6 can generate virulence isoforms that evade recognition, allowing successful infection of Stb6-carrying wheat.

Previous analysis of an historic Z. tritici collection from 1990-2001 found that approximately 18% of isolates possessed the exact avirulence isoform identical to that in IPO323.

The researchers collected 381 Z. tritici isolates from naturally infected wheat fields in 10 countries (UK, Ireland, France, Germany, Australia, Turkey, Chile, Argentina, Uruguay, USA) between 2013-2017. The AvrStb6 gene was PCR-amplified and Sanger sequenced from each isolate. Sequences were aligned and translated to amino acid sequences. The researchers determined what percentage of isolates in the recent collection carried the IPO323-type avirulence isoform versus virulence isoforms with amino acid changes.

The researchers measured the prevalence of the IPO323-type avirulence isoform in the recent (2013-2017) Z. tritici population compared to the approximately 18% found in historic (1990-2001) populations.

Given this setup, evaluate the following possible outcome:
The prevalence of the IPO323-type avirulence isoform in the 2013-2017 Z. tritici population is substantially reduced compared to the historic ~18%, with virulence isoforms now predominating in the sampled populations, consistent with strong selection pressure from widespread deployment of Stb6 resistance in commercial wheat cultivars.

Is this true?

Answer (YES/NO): YES